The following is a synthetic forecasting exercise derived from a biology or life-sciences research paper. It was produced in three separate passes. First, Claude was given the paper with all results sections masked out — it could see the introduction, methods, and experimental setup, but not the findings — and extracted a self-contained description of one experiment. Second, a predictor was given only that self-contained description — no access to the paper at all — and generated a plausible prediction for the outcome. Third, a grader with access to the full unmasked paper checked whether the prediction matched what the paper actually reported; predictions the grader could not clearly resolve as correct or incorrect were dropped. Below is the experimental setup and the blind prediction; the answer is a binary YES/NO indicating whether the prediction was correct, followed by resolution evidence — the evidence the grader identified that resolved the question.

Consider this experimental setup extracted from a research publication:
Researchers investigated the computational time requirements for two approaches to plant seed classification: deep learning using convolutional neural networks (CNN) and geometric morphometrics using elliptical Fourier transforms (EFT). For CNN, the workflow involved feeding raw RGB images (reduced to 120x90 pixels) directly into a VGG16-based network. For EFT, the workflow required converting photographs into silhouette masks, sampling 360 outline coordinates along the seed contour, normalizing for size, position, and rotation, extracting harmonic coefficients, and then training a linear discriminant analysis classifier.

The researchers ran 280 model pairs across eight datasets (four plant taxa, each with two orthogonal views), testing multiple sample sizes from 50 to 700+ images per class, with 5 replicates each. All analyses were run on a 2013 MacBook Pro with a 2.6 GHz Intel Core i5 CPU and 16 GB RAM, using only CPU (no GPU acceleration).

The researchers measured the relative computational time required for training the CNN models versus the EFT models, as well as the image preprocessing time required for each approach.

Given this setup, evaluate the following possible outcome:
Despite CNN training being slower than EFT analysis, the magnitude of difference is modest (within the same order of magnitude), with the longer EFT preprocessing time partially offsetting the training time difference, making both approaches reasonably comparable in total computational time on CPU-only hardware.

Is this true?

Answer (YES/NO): NO